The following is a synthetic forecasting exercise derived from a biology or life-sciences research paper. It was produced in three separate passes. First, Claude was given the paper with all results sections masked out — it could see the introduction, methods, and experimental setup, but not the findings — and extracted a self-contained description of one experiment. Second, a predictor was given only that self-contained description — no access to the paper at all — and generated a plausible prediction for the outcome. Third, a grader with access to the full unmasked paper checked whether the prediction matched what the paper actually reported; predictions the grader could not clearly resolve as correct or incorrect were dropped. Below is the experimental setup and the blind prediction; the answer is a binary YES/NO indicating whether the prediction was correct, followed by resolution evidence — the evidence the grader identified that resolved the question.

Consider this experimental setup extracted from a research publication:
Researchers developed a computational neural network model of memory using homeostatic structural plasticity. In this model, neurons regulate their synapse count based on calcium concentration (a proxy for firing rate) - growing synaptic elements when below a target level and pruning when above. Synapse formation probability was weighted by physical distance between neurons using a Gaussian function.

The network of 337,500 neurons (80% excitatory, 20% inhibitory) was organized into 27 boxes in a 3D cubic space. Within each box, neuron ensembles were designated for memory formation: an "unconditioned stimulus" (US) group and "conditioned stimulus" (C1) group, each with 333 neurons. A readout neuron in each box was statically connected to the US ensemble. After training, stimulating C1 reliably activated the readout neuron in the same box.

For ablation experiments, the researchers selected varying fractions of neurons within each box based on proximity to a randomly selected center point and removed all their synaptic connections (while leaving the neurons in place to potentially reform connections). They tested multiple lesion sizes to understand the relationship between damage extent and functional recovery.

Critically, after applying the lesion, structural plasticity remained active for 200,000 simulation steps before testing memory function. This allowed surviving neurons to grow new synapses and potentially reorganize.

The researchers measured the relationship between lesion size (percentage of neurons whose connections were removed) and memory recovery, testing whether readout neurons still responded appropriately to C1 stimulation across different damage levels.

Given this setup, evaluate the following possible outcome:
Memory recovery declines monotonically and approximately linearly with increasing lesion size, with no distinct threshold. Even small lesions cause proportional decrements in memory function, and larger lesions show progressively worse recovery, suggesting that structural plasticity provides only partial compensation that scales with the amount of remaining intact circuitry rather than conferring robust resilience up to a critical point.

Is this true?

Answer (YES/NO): NO